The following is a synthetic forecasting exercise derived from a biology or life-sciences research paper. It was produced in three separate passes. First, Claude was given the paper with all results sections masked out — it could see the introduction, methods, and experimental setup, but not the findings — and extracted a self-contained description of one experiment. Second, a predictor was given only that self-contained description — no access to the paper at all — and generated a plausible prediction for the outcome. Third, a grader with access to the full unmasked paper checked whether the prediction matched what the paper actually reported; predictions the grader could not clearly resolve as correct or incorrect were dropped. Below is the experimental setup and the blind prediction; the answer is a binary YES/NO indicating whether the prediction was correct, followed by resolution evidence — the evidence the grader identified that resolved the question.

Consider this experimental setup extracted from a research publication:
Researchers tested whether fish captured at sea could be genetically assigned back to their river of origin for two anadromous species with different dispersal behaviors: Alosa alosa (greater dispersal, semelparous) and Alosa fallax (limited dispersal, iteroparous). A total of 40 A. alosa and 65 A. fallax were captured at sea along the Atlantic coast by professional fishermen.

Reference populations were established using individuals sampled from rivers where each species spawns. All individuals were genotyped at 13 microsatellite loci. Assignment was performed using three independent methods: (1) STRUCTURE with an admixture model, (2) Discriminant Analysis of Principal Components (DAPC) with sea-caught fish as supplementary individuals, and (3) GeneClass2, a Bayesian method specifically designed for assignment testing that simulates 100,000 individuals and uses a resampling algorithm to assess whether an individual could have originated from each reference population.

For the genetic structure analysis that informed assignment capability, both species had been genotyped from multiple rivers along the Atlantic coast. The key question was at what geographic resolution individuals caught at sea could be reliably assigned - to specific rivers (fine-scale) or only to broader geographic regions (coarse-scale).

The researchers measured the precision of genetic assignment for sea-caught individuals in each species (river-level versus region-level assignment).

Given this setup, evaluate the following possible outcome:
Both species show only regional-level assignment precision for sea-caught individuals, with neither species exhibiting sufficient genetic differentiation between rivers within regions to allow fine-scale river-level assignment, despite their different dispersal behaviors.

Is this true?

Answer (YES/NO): NO